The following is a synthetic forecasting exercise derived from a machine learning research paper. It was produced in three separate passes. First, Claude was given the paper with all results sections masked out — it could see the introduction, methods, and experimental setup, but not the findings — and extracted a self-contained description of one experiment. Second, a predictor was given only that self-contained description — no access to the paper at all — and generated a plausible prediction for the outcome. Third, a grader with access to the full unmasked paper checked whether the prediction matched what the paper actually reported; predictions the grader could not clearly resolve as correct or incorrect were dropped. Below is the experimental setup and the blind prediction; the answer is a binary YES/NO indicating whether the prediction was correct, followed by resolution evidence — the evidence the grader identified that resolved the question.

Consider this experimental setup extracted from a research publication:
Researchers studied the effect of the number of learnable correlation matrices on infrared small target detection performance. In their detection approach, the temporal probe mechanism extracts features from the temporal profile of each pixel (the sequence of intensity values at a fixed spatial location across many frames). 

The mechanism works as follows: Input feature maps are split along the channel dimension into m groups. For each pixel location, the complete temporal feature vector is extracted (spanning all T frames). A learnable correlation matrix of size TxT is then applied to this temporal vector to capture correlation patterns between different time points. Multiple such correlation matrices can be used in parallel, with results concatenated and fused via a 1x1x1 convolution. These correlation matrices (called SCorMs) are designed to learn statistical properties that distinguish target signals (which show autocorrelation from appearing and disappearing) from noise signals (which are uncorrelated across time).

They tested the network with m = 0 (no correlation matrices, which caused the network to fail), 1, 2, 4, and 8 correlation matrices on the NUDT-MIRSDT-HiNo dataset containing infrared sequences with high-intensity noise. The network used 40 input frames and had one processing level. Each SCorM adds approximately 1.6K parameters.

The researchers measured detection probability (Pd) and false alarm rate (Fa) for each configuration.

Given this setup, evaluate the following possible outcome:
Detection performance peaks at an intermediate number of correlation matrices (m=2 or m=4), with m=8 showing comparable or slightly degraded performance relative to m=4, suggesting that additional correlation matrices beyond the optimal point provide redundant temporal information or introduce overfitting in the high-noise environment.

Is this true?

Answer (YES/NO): NO